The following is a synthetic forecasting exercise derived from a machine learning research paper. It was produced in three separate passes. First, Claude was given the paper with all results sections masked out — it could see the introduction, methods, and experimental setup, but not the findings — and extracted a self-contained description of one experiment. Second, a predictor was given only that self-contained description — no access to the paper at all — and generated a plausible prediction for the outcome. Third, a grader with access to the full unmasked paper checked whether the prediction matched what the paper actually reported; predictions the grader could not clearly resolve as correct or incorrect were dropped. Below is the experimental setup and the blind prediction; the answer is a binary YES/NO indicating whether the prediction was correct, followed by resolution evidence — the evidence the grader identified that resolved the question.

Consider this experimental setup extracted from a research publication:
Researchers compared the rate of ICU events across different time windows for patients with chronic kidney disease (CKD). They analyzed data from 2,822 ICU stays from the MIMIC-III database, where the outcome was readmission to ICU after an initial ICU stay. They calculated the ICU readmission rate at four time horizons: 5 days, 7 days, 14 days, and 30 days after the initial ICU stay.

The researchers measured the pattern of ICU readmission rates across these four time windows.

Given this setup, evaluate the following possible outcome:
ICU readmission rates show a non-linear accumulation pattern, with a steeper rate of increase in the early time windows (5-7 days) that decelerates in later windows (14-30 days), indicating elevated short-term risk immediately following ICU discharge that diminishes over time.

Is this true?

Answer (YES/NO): NO